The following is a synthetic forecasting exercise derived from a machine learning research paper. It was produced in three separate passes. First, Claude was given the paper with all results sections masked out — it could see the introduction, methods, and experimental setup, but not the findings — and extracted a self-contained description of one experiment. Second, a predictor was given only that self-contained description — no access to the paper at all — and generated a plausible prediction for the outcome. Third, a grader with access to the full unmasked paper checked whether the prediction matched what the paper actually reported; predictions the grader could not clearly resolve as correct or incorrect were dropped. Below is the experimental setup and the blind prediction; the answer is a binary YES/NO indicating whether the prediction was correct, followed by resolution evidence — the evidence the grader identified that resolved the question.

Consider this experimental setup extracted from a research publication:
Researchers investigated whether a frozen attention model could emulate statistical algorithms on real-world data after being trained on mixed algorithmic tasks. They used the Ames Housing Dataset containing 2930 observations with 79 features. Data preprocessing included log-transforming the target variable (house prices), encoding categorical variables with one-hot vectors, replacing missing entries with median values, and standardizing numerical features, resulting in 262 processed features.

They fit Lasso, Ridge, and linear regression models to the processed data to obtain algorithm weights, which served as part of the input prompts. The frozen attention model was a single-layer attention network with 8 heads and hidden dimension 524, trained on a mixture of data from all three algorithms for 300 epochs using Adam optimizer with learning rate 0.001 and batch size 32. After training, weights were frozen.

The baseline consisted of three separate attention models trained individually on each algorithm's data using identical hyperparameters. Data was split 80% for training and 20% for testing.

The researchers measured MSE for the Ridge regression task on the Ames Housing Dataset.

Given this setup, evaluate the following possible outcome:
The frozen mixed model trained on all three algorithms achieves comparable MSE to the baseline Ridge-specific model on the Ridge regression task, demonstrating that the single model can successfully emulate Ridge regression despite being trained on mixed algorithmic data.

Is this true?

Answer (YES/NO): NO